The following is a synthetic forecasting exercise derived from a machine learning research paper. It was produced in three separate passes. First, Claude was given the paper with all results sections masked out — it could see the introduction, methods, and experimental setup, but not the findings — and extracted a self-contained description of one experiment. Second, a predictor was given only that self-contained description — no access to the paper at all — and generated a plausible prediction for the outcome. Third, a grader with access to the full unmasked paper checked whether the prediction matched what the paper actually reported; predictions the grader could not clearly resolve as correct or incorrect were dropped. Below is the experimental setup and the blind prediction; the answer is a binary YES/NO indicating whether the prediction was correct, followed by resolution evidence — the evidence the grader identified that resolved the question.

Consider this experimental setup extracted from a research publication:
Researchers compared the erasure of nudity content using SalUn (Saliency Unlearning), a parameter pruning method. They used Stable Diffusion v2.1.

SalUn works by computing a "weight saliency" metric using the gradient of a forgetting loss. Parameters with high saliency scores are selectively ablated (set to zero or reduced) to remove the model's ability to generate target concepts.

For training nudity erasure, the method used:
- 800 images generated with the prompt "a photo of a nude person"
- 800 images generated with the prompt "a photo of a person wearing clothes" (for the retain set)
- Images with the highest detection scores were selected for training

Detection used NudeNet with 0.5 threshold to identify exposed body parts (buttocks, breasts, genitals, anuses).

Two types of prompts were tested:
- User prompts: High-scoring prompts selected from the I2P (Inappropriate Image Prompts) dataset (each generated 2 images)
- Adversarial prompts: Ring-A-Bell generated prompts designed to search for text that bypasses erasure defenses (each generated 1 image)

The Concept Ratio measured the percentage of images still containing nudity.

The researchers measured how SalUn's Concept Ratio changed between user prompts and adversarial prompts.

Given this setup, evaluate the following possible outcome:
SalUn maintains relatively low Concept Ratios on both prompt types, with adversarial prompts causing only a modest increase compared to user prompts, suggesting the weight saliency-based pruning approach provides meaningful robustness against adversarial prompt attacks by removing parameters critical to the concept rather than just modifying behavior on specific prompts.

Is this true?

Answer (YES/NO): YES